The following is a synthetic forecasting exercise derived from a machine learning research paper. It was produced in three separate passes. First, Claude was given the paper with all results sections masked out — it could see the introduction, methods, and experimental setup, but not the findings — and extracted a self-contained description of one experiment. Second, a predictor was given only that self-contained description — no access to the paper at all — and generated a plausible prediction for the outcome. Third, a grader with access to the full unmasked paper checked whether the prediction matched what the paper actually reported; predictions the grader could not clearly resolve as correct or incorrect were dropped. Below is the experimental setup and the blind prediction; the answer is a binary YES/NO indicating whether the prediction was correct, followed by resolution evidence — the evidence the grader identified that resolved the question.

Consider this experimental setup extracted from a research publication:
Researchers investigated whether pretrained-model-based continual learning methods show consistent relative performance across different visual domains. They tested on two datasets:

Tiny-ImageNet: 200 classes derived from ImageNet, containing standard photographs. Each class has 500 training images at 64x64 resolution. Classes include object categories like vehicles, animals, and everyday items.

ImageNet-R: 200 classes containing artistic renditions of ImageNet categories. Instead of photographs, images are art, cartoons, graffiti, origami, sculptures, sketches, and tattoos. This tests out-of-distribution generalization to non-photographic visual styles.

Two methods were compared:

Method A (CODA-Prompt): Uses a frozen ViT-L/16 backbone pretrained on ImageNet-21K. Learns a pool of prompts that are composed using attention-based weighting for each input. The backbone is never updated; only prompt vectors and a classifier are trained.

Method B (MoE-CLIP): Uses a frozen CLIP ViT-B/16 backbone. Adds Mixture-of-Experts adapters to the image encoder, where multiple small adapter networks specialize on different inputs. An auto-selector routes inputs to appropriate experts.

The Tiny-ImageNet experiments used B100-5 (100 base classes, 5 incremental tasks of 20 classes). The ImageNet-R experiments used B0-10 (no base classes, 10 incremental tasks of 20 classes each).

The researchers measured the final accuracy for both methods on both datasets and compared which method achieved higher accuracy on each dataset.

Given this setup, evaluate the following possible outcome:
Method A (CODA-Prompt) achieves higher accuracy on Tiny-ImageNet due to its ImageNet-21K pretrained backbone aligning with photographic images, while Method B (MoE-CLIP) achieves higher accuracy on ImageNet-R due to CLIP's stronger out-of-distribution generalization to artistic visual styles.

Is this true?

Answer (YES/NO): YES